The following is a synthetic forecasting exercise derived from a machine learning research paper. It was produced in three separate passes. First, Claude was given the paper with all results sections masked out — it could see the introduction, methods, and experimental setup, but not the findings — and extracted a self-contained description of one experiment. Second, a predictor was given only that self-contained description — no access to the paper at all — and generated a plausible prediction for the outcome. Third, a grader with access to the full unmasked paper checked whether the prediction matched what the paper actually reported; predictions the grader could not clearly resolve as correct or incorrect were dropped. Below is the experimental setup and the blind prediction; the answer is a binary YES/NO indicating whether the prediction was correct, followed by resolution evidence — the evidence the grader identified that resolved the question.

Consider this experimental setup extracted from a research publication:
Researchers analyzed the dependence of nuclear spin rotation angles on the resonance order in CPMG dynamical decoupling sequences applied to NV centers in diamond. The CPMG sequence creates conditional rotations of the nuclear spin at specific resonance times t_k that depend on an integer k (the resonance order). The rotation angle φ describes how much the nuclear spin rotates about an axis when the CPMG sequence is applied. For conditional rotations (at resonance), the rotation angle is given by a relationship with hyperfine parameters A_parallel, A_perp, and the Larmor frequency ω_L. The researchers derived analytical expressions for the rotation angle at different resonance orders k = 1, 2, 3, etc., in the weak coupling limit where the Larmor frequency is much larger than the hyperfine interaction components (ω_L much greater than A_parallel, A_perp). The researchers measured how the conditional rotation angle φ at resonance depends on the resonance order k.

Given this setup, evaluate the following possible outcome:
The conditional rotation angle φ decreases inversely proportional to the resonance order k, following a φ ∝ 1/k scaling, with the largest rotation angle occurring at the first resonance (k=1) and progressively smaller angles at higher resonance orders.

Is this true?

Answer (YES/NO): NO